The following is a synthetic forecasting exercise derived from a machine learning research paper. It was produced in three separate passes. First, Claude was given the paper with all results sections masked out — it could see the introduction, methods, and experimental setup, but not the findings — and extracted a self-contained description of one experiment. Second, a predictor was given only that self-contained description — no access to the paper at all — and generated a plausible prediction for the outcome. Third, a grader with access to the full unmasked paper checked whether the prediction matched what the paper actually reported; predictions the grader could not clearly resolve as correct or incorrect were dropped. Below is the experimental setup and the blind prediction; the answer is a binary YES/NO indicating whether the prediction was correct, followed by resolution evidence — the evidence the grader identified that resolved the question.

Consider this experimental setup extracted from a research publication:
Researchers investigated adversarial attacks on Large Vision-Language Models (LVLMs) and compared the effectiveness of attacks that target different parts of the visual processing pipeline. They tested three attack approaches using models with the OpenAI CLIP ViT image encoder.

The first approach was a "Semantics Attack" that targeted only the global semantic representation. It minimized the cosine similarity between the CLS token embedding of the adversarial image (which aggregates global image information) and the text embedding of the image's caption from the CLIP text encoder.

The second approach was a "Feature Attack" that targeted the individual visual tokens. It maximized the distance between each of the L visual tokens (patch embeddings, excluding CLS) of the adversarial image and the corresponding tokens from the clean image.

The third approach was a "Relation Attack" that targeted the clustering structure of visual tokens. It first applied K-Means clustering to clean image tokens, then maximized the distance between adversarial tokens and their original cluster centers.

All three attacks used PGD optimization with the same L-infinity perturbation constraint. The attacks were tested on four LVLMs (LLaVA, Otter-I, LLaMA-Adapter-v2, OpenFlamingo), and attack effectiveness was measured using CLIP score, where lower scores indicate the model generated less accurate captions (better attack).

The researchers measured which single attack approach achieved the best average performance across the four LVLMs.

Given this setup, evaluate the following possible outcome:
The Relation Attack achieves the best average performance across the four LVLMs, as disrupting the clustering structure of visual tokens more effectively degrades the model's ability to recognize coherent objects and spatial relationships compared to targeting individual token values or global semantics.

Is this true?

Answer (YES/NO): YES